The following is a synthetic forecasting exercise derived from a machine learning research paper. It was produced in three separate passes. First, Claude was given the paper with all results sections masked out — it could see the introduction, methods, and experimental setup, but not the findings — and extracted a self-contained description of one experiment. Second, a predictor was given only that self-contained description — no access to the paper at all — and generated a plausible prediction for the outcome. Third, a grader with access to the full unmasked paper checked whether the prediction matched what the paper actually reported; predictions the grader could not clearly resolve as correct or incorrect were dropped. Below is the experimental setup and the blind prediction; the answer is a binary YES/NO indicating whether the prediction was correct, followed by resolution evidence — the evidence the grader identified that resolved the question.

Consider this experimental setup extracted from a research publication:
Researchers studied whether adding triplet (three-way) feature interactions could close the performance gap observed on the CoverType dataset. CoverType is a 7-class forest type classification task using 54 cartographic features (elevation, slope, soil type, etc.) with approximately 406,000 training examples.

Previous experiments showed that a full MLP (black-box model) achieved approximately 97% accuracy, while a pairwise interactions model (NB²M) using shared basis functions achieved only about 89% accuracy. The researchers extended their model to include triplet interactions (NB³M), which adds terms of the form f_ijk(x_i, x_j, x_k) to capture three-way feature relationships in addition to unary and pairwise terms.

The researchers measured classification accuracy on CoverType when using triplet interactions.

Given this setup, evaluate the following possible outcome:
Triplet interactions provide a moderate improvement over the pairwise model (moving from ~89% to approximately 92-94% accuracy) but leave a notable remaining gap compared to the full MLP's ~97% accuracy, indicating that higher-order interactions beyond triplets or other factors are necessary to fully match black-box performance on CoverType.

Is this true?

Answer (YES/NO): NO